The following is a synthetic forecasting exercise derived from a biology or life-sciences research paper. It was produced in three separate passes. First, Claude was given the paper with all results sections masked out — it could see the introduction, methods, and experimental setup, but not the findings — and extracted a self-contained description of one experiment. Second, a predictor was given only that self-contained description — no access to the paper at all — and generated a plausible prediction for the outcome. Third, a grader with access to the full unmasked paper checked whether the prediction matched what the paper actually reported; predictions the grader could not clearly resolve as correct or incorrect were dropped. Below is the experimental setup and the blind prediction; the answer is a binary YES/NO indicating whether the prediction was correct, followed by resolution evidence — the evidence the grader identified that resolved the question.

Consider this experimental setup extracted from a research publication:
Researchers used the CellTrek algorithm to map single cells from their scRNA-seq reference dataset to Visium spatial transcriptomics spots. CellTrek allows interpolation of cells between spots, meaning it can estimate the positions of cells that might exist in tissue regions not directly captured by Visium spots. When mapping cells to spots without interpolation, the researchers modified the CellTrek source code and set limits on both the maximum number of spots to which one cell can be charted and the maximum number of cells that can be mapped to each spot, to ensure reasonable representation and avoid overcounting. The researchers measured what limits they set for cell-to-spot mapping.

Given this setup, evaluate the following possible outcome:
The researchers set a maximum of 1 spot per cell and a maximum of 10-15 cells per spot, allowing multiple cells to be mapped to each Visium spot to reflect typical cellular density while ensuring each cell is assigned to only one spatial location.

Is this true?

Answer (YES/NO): NO